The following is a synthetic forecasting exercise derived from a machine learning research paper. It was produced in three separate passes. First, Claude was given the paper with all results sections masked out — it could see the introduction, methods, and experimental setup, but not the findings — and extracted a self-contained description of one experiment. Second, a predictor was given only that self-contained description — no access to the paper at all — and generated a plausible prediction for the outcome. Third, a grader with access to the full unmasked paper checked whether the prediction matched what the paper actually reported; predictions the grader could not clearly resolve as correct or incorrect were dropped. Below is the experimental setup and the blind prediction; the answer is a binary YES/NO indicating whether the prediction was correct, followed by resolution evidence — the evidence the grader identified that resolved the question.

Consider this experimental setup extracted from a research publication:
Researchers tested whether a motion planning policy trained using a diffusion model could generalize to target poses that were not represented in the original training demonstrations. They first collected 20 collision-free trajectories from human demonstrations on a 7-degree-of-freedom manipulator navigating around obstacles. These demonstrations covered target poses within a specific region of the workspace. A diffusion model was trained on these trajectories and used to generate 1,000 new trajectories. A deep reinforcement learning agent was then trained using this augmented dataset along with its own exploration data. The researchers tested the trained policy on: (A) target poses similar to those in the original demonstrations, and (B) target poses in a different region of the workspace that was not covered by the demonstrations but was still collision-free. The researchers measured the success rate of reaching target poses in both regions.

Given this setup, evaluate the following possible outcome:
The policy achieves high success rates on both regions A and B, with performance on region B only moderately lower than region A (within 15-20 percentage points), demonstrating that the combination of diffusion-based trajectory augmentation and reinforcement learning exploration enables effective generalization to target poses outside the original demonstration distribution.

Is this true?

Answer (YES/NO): NO